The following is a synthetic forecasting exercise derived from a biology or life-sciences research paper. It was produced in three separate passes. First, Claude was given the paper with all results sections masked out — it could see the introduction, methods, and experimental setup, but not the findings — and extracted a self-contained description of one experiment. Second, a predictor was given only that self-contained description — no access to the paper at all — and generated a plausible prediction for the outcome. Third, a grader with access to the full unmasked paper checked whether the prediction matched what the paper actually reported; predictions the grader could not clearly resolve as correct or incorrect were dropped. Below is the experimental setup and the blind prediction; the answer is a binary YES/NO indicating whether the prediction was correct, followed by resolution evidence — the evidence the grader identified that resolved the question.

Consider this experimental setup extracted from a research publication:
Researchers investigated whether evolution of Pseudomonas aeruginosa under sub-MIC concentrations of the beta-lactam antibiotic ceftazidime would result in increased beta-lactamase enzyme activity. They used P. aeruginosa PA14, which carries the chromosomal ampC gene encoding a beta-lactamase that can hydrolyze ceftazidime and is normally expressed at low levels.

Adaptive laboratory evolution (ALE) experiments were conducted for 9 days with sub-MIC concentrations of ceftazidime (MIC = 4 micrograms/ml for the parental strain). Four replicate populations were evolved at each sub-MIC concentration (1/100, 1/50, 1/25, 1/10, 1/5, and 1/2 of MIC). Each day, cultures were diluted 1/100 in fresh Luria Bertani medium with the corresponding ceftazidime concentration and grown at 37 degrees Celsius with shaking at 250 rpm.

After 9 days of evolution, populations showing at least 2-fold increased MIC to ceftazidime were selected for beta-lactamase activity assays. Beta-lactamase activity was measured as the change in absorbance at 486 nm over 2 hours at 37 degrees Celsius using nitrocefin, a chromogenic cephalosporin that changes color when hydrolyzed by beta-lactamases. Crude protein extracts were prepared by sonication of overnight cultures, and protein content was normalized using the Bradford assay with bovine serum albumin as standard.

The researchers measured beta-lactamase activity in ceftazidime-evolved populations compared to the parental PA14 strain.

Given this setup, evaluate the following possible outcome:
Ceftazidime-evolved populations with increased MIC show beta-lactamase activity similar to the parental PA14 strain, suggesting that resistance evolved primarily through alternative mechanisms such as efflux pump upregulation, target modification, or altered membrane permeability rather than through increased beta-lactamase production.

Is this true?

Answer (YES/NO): NO